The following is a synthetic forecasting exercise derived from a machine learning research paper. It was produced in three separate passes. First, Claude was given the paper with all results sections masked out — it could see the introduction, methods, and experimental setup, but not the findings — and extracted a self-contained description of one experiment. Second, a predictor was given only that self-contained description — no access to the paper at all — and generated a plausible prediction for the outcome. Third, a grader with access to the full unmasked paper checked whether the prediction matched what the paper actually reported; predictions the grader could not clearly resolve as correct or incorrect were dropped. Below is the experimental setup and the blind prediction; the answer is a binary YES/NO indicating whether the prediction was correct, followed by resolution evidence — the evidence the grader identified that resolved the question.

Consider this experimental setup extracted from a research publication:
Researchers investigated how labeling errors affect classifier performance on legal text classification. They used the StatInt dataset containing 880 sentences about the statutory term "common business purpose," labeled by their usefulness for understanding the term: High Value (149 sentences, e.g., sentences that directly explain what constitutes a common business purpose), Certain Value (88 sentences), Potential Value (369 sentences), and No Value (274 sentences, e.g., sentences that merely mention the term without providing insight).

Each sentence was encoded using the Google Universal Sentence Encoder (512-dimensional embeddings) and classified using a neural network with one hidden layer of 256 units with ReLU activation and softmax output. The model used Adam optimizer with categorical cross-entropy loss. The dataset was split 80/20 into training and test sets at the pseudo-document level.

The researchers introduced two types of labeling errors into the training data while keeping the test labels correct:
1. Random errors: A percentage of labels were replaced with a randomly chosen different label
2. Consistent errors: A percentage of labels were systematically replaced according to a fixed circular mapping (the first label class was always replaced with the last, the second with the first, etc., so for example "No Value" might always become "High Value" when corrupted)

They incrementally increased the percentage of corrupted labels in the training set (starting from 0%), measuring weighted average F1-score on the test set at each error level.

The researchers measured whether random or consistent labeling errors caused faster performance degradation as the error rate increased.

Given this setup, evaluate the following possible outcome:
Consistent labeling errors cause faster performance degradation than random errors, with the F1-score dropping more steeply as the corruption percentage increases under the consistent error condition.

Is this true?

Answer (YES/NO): YES